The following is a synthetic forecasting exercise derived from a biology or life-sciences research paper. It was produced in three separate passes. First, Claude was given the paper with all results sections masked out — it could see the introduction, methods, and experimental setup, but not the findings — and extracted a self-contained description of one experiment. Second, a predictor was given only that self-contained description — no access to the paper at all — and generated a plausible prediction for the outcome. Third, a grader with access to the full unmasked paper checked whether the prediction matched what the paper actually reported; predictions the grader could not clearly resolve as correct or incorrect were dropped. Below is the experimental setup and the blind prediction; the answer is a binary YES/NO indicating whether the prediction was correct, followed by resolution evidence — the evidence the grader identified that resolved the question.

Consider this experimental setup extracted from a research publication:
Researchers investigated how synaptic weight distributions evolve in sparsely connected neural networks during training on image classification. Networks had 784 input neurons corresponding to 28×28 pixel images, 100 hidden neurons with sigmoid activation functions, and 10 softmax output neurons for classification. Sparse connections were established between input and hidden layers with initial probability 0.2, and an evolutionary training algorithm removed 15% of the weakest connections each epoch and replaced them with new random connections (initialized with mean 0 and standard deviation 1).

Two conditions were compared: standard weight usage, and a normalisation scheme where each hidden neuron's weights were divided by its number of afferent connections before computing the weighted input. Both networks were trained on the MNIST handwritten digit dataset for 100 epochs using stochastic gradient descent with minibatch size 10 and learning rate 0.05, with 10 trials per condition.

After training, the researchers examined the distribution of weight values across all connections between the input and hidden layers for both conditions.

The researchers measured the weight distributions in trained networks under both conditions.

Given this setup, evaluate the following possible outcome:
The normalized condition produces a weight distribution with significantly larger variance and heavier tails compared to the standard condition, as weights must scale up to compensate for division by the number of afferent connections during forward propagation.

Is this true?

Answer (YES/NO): NO